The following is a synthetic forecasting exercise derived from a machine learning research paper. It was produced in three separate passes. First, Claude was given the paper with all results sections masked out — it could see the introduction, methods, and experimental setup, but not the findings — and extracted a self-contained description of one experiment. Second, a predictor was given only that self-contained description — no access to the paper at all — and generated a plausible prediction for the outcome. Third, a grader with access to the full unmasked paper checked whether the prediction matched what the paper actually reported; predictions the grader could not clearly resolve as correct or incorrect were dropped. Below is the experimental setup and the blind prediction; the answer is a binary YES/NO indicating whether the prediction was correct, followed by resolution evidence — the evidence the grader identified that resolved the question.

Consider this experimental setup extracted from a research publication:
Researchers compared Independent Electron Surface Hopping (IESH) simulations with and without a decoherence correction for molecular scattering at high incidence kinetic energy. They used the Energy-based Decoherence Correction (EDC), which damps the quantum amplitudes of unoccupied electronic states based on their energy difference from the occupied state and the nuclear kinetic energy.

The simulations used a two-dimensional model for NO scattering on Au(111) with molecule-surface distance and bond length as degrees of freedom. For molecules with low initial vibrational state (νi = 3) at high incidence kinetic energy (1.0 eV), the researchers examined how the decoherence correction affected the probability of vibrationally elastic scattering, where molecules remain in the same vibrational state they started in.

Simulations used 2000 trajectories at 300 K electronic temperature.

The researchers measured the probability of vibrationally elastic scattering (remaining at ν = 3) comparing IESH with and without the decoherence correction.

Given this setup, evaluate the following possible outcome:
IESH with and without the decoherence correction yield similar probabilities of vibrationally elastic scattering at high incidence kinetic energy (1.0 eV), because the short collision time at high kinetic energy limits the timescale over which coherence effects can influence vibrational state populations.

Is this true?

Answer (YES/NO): NO